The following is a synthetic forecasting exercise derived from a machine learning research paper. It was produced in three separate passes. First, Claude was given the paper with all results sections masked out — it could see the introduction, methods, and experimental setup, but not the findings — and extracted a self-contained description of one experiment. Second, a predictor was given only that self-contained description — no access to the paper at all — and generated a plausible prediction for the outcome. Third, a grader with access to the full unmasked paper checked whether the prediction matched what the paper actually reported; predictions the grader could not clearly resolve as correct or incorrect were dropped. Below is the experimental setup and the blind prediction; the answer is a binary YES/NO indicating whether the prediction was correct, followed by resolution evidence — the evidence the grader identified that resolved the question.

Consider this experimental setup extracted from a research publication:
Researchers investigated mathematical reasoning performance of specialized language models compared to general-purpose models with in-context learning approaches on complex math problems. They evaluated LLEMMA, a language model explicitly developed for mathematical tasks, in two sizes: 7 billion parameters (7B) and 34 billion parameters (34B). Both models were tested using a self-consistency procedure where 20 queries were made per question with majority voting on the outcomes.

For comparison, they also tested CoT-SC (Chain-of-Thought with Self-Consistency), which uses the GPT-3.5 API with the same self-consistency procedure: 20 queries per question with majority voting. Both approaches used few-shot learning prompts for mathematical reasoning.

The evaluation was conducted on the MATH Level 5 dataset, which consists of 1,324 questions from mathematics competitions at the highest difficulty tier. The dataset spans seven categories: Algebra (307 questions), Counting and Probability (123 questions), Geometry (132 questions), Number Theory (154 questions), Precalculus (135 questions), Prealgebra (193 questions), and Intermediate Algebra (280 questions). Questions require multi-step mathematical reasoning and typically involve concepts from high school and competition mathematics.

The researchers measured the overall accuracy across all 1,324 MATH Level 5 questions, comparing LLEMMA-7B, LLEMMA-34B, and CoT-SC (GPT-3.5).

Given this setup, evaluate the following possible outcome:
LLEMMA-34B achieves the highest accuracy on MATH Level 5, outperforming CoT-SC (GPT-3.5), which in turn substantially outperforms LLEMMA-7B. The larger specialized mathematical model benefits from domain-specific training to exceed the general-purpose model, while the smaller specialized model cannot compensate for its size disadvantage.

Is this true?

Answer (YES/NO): NO